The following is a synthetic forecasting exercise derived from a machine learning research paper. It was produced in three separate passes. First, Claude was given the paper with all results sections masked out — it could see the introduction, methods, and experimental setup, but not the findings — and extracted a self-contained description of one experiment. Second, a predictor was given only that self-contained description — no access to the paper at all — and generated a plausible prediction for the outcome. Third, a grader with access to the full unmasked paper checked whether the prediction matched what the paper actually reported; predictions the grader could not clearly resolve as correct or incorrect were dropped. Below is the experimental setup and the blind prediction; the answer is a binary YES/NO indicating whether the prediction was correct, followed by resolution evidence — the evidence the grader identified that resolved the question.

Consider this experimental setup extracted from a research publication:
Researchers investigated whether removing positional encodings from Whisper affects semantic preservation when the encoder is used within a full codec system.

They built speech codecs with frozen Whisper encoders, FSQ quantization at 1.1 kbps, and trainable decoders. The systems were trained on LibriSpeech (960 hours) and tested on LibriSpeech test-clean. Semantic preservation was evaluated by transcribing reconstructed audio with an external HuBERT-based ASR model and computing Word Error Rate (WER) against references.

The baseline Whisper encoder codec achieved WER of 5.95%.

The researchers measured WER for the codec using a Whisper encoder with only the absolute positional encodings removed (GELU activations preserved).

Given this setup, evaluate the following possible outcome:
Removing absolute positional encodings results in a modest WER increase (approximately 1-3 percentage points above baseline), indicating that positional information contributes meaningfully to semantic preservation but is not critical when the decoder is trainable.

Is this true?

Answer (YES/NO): NO